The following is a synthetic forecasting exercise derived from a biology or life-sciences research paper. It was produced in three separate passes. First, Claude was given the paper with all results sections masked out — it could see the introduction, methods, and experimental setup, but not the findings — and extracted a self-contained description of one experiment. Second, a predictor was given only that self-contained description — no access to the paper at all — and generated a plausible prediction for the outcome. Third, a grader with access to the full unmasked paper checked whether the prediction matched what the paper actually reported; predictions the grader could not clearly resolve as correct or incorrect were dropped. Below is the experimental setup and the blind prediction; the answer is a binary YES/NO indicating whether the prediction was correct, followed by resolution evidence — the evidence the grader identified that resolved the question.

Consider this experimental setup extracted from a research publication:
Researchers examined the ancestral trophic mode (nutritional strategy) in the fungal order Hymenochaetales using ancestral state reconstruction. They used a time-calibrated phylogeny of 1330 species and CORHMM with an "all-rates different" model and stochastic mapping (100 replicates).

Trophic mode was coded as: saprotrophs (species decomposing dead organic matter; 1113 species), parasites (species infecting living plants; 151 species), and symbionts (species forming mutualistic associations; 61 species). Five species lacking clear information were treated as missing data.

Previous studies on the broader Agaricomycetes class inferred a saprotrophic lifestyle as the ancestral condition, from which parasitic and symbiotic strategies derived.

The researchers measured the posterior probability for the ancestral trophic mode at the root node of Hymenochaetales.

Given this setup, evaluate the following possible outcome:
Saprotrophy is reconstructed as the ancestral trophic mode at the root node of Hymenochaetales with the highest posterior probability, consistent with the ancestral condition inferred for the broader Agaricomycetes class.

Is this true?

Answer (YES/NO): YES